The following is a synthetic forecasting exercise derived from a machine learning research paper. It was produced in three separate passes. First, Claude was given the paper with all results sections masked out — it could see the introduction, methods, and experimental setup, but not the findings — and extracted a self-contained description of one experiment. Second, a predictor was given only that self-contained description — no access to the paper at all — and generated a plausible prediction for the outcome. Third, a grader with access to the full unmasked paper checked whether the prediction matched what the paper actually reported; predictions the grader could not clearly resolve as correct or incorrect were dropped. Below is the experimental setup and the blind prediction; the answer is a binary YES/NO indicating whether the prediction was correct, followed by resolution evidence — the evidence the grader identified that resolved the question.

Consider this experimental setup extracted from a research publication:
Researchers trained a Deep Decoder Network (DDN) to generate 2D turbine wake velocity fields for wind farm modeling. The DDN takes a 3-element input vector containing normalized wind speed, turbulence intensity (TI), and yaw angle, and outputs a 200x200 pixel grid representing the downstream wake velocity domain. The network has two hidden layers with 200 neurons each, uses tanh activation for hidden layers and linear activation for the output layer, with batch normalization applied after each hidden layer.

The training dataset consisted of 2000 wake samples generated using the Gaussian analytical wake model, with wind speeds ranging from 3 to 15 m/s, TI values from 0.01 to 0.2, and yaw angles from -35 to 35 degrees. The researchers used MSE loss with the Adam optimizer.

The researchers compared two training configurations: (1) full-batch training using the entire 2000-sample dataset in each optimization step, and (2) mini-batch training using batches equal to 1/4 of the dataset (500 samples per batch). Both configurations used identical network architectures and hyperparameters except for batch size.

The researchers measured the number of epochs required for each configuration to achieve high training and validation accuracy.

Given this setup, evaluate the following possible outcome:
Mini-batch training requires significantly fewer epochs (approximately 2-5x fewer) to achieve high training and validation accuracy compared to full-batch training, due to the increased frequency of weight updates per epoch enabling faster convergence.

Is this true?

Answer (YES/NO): YES